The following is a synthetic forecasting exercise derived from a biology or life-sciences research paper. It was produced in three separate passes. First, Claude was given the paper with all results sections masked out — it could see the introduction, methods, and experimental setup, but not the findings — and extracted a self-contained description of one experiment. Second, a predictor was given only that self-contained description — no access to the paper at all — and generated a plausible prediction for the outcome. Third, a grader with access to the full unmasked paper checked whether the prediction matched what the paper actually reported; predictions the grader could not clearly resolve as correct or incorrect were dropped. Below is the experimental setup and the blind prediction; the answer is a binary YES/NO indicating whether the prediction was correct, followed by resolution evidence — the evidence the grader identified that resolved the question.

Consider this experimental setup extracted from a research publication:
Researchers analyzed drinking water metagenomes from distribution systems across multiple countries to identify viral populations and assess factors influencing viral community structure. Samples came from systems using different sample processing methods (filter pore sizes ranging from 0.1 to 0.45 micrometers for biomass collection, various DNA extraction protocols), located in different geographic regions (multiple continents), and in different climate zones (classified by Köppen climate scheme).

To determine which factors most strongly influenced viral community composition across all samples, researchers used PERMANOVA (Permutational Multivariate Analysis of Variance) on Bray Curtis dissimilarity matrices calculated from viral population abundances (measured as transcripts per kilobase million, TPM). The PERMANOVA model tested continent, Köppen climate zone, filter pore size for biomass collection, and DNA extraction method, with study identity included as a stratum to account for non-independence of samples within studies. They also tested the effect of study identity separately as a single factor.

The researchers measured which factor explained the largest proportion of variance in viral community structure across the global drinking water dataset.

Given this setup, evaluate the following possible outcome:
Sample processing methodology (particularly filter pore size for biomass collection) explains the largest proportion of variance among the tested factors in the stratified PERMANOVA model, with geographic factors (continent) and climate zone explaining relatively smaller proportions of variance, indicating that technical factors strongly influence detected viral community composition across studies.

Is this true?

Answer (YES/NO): NO